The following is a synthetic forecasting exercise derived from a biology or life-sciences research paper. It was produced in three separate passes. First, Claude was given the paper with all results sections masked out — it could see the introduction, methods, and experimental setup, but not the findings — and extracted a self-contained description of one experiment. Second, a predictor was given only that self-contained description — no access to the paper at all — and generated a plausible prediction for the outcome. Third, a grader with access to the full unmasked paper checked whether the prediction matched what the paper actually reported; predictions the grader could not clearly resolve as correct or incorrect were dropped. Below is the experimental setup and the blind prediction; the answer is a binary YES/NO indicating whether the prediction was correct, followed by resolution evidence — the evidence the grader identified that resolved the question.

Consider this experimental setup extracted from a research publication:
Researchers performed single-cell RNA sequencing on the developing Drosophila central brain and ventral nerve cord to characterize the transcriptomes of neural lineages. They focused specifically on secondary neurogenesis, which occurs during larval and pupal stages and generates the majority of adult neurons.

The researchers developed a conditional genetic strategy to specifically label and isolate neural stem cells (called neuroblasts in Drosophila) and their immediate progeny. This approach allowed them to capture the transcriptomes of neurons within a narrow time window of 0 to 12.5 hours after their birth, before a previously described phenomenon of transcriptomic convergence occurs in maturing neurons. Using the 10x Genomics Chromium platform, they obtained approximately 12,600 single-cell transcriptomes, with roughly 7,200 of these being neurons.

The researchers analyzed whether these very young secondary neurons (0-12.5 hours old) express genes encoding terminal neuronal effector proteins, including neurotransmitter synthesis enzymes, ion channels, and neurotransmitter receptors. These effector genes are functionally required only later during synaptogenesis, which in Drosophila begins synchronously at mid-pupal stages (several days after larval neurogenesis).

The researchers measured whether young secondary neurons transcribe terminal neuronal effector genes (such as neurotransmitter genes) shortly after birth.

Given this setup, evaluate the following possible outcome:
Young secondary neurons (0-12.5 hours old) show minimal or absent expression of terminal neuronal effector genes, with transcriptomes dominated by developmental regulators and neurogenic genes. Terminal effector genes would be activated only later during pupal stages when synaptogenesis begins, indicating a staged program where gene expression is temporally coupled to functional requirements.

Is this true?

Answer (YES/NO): NO